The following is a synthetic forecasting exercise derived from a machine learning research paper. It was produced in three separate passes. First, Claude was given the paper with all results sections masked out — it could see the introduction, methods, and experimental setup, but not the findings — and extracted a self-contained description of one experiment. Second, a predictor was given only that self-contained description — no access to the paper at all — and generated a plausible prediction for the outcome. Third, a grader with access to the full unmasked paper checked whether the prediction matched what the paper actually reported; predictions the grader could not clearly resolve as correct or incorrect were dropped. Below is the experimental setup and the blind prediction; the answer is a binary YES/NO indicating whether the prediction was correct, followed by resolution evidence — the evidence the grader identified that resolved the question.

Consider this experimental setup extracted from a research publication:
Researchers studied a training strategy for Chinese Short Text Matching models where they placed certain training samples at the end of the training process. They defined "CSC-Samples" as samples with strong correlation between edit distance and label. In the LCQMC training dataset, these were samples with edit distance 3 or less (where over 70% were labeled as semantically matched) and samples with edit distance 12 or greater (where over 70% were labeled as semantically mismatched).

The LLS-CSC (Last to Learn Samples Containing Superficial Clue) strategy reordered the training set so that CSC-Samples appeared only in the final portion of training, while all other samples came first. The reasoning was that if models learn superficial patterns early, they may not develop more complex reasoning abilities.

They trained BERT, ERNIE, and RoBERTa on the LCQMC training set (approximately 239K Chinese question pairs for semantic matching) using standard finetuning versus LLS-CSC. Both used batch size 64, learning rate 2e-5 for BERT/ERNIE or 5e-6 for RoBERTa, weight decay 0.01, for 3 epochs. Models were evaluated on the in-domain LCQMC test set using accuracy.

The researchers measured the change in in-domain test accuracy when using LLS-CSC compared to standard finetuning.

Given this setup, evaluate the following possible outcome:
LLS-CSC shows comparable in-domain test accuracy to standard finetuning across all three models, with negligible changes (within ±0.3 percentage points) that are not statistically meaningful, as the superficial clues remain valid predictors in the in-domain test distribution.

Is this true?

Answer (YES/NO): NO